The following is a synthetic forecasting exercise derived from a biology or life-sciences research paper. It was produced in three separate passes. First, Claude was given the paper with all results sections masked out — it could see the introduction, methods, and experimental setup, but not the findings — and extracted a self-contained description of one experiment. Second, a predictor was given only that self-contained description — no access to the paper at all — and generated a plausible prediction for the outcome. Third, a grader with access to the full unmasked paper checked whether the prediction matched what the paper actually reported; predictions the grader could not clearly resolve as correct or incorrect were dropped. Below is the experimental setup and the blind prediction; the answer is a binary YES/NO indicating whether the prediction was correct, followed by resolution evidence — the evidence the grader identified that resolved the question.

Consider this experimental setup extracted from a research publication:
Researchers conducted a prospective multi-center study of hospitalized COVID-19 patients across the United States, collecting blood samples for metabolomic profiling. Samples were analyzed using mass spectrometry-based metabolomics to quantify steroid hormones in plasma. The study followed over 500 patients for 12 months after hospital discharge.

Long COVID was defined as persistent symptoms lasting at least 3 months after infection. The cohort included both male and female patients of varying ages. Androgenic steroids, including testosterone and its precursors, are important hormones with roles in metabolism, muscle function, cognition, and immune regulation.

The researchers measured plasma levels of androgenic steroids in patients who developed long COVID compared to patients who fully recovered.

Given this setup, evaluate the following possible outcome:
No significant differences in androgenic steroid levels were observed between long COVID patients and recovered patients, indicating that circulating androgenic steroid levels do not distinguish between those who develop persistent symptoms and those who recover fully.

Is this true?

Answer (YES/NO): NO